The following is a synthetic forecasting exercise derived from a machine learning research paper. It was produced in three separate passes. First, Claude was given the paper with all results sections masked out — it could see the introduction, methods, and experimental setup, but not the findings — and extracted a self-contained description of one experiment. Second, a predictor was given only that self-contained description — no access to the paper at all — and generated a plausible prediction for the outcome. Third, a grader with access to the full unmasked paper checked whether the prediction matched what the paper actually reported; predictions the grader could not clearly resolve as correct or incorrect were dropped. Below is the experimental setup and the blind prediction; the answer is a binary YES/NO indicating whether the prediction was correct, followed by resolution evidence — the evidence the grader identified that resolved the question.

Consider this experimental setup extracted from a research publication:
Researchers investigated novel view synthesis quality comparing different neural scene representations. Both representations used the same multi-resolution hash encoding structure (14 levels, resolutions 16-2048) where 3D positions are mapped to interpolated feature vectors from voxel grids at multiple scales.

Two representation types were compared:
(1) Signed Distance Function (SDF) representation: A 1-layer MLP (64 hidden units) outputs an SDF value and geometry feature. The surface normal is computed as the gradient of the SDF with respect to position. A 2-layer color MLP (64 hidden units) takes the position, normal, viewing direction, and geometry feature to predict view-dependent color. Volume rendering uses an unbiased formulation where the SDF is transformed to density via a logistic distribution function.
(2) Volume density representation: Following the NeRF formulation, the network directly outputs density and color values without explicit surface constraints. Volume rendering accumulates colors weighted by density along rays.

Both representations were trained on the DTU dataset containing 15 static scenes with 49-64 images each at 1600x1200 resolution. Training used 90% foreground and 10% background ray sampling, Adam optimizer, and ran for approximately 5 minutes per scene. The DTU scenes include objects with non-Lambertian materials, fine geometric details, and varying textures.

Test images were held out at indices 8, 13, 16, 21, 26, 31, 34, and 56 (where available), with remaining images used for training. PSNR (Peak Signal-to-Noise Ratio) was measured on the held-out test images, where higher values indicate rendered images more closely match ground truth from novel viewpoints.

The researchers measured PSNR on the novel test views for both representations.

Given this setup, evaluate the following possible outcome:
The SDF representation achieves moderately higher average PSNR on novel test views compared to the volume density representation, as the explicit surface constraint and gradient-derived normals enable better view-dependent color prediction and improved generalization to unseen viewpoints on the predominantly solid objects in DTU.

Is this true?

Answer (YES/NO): NO